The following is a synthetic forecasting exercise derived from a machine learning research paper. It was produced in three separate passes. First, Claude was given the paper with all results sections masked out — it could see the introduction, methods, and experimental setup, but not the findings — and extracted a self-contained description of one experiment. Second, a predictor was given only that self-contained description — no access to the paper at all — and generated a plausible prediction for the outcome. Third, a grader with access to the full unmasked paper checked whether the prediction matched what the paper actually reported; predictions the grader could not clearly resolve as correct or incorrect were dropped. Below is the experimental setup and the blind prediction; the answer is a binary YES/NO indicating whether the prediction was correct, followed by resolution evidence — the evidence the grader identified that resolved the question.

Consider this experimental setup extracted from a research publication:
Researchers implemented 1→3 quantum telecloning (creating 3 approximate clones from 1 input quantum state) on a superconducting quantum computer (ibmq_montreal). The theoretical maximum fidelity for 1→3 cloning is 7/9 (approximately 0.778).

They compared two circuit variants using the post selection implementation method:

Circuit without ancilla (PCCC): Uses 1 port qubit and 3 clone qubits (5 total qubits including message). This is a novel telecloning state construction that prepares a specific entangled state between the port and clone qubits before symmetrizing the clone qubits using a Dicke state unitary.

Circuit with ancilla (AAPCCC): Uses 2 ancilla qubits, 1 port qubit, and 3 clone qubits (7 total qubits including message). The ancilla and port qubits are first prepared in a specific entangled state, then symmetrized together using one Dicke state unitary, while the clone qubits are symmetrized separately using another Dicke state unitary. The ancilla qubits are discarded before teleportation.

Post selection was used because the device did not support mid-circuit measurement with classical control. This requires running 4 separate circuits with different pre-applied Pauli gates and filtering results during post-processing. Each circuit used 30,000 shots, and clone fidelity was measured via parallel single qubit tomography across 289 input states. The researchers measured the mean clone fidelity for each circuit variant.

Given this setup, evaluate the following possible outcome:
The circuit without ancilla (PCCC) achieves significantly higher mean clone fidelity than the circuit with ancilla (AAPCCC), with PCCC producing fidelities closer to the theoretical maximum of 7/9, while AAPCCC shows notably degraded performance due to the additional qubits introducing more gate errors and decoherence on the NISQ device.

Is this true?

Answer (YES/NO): NO